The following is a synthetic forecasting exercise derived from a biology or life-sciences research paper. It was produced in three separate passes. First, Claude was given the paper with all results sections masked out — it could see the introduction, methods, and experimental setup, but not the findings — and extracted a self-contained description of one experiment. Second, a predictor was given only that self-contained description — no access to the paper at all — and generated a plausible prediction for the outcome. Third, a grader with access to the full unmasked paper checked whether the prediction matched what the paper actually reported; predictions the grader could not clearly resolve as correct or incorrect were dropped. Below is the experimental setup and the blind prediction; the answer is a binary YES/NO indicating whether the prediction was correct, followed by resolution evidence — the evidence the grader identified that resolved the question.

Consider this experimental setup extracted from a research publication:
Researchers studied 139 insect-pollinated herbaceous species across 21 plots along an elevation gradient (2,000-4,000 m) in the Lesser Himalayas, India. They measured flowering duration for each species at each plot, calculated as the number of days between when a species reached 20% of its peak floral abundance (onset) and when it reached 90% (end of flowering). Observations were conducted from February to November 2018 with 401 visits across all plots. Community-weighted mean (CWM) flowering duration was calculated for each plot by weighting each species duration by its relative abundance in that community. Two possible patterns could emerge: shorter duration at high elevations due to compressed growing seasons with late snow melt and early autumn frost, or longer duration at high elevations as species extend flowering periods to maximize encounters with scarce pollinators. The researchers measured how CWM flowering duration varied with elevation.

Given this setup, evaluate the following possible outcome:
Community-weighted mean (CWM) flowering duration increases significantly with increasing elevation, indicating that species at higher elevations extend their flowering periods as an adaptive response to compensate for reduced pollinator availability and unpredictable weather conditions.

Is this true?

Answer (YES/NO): NO